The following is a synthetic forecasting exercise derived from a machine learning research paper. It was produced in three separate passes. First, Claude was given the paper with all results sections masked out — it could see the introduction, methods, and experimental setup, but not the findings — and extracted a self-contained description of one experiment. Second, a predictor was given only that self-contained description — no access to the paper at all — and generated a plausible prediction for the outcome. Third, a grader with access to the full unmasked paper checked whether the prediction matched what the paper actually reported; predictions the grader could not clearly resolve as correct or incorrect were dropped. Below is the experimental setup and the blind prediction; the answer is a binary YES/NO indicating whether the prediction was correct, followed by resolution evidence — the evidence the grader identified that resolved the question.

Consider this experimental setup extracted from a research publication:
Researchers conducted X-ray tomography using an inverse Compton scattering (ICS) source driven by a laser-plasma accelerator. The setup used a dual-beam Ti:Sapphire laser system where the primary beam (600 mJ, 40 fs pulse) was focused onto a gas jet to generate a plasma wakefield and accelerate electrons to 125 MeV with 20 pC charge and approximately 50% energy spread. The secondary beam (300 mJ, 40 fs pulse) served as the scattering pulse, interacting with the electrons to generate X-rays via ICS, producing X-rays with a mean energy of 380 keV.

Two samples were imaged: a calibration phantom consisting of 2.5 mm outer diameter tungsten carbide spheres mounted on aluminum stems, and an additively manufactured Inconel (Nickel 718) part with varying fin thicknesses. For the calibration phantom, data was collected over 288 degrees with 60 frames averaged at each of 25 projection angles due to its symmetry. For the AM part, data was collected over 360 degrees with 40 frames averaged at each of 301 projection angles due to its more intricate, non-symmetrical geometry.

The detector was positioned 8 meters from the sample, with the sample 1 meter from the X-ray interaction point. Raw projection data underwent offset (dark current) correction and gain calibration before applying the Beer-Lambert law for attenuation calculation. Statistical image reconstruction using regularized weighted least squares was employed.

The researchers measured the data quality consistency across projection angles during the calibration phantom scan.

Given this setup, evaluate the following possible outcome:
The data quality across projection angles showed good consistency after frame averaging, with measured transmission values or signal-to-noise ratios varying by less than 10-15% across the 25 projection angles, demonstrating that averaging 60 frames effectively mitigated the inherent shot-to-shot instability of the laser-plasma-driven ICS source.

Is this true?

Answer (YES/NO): NO